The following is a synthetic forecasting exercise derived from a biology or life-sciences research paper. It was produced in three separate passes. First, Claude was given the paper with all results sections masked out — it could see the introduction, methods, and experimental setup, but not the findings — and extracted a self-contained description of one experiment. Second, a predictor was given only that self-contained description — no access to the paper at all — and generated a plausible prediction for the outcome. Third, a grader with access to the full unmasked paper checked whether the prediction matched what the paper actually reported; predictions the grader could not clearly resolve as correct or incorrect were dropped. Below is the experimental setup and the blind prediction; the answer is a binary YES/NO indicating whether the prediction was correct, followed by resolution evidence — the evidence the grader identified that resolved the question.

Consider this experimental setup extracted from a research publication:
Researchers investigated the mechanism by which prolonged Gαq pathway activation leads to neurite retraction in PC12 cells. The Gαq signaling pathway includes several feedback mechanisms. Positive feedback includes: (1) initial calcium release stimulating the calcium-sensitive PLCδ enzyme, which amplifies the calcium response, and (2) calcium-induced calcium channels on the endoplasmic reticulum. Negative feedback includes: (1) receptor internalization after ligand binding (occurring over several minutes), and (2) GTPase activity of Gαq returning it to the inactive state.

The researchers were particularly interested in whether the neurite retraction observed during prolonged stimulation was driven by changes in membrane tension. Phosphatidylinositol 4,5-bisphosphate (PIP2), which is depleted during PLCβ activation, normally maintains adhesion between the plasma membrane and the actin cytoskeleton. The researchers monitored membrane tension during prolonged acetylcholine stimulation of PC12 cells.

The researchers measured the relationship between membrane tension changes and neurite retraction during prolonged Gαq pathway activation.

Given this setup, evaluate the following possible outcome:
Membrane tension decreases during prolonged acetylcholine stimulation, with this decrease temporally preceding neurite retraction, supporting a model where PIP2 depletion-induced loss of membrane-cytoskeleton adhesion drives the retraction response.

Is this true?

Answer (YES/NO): NO